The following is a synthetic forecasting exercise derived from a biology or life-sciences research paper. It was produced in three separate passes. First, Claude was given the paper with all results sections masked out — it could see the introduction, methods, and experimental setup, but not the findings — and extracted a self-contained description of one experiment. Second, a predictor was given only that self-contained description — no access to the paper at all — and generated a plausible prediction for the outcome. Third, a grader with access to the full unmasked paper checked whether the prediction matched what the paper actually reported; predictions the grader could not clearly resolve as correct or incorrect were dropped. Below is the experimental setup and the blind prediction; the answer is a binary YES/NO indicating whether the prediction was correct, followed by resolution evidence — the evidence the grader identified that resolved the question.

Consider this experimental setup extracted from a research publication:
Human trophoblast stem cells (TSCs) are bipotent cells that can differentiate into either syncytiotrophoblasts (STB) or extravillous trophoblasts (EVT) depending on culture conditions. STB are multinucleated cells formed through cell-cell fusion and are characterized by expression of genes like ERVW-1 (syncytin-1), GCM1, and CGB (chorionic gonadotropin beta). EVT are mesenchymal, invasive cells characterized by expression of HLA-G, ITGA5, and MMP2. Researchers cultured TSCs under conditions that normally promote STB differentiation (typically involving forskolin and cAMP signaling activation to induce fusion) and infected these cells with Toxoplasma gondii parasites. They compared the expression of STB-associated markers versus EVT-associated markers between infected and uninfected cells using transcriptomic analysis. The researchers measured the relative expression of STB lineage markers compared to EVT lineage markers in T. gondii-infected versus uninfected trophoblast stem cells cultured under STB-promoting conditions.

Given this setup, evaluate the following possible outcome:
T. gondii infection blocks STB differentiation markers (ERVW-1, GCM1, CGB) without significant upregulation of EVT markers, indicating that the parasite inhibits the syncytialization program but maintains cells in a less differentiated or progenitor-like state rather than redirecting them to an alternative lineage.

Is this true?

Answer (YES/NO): NO